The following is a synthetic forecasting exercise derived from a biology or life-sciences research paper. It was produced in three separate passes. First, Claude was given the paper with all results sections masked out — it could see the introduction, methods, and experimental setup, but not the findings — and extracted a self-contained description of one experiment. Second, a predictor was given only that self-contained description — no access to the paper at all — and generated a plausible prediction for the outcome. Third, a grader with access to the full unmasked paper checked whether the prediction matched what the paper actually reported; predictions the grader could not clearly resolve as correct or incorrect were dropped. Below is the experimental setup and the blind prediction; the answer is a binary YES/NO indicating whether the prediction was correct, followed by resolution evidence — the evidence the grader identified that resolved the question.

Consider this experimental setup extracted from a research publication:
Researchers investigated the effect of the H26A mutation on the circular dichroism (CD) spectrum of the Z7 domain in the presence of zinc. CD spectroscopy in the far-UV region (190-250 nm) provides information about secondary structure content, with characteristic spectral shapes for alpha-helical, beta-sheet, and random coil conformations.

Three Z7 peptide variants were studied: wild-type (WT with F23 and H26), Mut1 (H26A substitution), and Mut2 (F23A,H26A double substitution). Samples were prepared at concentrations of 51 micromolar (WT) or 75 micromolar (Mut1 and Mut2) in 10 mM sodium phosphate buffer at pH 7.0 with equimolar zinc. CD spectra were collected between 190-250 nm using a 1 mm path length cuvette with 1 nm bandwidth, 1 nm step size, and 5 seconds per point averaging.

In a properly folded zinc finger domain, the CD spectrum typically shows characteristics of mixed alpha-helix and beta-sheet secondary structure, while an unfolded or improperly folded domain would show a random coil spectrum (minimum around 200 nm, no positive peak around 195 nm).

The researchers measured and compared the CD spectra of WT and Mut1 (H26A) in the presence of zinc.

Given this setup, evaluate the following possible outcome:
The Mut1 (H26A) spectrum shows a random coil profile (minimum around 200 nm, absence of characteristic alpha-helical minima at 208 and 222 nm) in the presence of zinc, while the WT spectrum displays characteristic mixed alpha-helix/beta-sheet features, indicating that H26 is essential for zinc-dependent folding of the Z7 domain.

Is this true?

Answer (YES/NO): NO